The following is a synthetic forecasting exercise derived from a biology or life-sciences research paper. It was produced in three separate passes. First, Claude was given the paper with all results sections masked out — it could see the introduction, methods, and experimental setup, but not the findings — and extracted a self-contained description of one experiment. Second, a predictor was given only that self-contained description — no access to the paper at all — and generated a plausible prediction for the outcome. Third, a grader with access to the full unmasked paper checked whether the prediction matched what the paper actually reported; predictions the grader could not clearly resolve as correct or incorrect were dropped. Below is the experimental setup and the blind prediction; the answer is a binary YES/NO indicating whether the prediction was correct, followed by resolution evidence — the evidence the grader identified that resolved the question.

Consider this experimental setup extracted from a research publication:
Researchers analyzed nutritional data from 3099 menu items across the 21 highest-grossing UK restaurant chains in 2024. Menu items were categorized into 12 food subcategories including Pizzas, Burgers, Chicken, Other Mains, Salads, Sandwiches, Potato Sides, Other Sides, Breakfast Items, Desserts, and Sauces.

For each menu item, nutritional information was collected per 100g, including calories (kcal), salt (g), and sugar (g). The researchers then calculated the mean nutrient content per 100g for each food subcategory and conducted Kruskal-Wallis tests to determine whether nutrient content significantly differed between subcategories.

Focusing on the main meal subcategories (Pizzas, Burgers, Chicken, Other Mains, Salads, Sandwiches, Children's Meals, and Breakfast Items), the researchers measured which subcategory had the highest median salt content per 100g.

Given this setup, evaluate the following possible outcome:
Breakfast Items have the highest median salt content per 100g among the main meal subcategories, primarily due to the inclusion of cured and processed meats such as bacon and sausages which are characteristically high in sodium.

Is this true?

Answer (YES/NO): NO